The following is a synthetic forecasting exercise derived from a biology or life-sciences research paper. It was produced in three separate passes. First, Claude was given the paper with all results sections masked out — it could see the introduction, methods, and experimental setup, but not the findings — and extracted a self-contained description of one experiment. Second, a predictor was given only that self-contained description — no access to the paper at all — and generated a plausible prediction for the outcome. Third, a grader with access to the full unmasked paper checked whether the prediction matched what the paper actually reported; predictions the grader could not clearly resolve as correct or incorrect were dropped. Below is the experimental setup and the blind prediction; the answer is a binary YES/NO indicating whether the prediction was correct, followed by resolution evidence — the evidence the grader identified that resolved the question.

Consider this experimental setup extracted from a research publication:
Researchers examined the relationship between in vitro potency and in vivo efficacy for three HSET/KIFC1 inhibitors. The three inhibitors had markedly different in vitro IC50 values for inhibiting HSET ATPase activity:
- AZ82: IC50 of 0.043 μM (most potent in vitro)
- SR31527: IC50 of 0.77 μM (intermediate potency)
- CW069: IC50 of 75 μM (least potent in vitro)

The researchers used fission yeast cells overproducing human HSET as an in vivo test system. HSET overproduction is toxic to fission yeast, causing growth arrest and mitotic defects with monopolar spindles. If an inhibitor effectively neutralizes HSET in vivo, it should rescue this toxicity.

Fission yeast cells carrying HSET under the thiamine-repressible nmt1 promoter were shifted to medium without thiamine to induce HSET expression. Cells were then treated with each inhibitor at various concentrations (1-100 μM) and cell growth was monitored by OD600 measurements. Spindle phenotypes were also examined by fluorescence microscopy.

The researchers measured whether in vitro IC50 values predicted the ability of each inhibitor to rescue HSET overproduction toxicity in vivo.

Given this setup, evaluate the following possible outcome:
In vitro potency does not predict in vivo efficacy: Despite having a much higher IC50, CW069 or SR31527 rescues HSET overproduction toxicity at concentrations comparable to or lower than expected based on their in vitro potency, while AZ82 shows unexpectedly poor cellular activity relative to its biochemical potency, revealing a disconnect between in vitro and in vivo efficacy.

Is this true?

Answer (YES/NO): NO